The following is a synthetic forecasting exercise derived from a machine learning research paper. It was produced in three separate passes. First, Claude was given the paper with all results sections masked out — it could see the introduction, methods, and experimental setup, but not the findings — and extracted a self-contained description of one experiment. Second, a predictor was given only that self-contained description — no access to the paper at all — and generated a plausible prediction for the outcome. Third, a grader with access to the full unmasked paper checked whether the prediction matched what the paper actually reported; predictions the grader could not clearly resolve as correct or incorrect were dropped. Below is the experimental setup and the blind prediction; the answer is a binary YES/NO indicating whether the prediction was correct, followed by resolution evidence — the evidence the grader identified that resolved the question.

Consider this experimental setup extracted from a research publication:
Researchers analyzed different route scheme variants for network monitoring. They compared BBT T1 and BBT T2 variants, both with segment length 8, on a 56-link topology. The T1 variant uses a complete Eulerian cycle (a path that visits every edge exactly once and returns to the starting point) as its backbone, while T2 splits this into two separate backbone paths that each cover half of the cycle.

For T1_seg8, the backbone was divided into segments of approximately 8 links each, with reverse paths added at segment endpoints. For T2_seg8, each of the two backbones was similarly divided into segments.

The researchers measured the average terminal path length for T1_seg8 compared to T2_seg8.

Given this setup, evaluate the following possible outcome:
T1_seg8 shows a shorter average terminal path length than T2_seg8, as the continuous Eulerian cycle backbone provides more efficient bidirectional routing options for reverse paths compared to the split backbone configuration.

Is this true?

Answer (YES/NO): NO